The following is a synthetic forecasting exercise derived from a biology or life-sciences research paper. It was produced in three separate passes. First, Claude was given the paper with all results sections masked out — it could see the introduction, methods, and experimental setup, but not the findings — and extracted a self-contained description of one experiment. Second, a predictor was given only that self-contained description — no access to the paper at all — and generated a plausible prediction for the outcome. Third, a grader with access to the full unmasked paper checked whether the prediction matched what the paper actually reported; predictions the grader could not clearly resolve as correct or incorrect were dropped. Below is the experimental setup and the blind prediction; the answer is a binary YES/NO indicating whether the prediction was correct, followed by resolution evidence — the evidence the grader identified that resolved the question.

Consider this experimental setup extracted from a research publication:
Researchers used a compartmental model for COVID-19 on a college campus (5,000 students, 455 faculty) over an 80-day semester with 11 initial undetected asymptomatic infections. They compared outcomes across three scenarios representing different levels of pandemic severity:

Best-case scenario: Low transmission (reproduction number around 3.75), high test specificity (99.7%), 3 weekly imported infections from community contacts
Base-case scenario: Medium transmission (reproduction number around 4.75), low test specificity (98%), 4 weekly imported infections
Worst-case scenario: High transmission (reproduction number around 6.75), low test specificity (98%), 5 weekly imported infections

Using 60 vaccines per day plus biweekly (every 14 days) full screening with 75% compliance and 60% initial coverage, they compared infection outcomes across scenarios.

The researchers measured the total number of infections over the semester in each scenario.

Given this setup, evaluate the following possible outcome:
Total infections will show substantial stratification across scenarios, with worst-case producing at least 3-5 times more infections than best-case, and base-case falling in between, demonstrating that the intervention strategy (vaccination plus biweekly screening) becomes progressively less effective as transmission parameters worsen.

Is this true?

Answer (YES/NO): YES